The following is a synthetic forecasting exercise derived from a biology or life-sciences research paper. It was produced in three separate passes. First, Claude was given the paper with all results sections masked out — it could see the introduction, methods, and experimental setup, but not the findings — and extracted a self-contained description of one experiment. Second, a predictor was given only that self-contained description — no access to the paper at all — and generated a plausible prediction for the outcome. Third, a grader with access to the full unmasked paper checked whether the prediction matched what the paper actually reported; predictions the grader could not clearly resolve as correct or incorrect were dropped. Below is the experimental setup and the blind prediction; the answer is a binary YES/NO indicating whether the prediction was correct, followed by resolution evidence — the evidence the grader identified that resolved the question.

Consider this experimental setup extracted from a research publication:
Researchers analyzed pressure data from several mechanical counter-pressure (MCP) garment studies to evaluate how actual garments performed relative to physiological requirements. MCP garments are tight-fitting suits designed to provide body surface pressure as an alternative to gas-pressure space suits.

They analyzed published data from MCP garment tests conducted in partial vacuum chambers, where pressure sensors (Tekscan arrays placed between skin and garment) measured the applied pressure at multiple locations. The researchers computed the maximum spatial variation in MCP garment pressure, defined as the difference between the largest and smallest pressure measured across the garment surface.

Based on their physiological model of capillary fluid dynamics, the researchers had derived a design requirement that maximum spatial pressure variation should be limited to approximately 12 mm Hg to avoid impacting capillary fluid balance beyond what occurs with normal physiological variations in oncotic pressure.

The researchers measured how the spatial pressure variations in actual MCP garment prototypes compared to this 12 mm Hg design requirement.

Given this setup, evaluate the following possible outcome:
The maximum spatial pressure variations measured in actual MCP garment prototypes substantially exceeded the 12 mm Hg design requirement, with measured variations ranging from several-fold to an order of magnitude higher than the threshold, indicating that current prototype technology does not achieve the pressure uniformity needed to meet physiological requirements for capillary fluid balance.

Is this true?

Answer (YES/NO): YES